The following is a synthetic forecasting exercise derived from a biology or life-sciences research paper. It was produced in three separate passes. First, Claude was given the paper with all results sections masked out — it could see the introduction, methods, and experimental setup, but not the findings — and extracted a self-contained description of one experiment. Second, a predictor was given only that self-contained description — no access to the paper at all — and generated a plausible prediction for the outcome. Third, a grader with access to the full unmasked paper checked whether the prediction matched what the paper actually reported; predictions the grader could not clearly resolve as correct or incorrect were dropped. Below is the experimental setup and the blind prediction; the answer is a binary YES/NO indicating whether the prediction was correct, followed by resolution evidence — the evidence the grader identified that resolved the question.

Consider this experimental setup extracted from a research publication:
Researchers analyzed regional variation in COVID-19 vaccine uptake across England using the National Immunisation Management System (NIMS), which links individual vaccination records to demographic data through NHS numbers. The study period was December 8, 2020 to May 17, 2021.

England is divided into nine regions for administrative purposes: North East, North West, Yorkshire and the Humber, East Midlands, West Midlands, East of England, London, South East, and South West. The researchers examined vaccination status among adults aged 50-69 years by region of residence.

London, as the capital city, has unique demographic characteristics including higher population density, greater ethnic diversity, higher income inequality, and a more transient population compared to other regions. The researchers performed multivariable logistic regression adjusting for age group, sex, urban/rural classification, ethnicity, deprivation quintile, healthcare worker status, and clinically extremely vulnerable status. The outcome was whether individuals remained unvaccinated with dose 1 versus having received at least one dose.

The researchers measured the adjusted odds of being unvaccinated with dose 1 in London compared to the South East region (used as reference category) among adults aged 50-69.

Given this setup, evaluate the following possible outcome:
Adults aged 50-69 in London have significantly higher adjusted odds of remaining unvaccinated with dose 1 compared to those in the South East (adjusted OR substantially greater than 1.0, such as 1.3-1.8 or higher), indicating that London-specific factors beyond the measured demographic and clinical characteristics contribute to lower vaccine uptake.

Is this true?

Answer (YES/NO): YES